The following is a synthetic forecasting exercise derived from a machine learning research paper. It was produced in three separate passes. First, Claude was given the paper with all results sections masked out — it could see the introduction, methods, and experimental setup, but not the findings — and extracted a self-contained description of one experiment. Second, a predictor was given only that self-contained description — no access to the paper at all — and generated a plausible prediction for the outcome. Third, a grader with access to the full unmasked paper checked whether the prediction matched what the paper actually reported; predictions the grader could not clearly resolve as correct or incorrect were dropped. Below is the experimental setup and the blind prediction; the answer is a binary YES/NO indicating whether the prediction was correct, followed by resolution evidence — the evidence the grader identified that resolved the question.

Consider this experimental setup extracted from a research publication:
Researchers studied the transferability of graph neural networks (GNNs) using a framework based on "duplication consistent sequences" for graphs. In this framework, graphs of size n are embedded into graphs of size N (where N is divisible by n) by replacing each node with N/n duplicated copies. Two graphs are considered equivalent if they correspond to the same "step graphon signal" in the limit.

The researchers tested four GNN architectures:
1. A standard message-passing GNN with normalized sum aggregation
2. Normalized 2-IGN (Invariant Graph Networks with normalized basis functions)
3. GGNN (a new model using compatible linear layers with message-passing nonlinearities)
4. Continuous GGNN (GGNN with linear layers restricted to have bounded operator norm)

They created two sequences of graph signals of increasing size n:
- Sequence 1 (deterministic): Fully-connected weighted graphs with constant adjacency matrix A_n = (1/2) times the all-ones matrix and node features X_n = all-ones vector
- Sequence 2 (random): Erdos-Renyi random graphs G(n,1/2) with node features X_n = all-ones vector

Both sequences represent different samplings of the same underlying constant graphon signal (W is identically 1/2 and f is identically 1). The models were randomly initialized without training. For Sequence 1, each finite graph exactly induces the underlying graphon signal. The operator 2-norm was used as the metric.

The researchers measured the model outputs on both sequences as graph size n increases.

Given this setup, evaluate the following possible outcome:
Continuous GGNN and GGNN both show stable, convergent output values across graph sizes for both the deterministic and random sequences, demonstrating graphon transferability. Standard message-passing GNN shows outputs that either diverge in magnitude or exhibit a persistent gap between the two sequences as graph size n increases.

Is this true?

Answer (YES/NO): NO